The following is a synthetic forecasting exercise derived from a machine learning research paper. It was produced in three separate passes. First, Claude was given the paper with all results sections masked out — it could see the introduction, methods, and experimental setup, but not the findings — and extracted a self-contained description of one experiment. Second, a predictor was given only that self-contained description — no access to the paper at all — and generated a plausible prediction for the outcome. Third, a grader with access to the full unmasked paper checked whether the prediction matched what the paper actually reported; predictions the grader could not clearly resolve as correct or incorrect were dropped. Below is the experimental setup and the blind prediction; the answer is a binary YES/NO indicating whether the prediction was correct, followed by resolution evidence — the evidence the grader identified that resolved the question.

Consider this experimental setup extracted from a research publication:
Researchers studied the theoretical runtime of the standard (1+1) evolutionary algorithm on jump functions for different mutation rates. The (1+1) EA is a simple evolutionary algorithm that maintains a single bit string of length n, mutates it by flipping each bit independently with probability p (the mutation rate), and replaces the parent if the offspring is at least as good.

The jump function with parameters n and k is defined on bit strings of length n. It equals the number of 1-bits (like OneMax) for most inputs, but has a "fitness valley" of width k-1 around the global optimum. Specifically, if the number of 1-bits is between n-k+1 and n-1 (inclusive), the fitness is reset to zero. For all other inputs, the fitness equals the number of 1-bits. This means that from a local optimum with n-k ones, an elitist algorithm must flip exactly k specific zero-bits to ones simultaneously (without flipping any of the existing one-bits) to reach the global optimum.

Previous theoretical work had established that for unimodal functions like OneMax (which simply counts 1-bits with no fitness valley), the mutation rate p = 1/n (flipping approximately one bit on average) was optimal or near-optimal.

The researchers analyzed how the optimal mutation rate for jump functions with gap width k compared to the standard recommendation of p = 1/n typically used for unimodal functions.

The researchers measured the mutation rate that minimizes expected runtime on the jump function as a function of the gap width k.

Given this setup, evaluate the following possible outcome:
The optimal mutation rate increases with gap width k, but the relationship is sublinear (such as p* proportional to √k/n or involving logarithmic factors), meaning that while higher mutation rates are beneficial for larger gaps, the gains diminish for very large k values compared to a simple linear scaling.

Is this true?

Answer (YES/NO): NO